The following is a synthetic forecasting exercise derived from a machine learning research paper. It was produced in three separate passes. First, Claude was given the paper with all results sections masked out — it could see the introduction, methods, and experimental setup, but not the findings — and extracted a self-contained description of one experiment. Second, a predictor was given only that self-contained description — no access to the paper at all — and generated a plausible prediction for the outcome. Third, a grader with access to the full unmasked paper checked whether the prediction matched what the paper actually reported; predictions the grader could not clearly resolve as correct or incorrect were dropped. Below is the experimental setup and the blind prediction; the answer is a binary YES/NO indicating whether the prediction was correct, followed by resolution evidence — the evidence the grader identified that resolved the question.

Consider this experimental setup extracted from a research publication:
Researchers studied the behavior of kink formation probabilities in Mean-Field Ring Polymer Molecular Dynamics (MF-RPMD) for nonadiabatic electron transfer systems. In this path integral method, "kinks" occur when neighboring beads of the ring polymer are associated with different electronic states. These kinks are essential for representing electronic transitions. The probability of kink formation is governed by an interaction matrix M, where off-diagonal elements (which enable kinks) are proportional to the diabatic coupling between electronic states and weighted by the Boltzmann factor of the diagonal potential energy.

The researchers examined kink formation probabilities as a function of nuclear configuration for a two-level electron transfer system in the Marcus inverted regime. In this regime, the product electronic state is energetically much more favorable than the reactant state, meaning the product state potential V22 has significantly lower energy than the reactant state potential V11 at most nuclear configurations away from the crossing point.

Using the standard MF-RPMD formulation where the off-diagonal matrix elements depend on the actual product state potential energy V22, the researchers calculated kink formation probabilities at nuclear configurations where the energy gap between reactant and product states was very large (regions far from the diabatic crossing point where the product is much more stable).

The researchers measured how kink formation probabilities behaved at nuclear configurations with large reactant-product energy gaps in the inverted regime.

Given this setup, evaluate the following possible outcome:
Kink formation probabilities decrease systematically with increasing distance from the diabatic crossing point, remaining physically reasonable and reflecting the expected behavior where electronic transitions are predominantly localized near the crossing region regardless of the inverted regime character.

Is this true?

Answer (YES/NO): NO